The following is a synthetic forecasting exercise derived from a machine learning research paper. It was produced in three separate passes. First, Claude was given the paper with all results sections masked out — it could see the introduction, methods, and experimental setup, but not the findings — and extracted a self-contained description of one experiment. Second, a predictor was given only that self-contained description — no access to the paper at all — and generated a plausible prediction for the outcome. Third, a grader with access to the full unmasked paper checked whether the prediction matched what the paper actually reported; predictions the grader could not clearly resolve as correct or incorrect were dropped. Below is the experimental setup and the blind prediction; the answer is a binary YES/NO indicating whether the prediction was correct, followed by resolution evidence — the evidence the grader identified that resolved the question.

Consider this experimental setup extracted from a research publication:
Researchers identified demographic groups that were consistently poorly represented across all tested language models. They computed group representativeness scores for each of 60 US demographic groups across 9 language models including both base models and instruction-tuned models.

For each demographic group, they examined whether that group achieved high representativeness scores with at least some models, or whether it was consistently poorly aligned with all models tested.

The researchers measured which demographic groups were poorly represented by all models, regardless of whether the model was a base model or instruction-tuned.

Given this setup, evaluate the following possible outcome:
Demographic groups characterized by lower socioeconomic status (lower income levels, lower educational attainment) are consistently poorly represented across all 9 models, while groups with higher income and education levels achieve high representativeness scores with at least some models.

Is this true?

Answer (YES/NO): NO